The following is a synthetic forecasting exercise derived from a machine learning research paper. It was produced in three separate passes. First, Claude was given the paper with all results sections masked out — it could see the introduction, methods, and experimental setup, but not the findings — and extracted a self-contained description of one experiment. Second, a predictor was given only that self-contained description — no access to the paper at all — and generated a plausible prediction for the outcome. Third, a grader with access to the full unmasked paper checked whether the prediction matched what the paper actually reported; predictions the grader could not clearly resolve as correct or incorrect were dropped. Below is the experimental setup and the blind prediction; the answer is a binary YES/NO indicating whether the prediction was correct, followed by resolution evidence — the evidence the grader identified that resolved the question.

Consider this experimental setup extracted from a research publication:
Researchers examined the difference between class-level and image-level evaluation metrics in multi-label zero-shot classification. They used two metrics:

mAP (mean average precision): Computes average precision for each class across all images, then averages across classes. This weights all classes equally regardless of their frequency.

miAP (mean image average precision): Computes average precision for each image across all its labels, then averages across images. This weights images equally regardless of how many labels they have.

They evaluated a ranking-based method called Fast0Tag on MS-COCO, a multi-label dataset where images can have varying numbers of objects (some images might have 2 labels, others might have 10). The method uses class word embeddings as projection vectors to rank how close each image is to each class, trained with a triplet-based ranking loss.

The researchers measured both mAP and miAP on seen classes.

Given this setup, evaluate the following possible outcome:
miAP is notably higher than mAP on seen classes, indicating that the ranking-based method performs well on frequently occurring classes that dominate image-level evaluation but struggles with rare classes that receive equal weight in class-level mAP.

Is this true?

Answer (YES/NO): YES